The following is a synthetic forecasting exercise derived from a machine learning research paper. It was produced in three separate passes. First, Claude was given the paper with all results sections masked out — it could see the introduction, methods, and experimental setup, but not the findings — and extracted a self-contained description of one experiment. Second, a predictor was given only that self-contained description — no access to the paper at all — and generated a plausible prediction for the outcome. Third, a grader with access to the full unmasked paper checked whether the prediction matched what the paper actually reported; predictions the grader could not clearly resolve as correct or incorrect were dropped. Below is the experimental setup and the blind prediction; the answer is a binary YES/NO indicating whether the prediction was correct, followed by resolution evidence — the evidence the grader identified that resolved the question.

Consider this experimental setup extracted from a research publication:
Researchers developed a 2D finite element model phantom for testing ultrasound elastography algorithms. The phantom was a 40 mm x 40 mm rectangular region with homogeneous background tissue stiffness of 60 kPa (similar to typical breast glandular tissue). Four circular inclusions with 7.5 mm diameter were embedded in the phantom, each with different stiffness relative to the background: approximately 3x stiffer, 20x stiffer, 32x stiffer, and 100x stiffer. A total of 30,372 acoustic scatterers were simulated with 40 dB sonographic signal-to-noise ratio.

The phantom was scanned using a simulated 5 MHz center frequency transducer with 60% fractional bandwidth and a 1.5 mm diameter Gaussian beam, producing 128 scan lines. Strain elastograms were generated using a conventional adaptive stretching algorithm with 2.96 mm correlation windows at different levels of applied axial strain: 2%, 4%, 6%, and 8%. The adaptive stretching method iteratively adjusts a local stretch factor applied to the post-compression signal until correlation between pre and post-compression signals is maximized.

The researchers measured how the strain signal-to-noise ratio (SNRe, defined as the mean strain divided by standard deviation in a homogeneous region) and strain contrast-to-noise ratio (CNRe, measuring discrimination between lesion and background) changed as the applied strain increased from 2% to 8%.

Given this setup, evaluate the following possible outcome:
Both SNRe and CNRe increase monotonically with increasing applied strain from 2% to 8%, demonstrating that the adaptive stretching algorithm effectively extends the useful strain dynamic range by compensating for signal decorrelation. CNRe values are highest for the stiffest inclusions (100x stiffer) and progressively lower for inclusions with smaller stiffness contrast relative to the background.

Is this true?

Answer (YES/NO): NO